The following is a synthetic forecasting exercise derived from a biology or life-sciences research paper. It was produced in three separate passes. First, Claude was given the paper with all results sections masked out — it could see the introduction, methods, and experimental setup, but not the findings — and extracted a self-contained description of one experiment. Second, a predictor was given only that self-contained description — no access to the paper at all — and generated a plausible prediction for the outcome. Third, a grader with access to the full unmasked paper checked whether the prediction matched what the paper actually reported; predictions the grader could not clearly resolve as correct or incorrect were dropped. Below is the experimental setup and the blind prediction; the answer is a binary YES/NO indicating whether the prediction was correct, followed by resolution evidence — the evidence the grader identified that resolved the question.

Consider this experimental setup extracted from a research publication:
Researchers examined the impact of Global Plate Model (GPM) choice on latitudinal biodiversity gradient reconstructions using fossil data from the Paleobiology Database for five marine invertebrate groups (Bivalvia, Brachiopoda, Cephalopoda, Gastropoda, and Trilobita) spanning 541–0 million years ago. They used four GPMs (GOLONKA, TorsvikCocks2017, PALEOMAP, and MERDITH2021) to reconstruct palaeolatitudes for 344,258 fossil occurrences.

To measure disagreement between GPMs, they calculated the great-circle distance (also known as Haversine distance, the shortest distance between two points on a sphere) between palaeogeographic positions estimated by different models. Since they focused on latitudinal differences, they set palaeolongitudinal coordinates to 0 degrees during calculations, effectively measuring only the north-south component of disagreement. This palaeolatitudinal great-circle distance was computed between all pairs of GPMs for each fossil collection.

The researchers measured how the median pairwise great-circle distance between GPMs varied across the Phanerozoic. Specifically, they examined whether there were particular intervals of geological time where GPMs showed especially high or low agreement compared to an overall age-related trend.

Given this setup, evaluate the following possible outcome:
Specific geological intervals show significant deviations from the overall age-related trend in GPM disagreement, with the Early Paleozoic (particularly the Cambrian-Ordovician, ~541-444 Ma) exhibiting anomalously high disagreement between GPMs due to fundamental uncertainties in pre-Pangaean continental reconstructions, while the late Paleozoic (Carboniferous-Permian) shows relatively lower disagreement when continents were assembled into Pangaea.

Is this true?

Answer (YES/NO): NO